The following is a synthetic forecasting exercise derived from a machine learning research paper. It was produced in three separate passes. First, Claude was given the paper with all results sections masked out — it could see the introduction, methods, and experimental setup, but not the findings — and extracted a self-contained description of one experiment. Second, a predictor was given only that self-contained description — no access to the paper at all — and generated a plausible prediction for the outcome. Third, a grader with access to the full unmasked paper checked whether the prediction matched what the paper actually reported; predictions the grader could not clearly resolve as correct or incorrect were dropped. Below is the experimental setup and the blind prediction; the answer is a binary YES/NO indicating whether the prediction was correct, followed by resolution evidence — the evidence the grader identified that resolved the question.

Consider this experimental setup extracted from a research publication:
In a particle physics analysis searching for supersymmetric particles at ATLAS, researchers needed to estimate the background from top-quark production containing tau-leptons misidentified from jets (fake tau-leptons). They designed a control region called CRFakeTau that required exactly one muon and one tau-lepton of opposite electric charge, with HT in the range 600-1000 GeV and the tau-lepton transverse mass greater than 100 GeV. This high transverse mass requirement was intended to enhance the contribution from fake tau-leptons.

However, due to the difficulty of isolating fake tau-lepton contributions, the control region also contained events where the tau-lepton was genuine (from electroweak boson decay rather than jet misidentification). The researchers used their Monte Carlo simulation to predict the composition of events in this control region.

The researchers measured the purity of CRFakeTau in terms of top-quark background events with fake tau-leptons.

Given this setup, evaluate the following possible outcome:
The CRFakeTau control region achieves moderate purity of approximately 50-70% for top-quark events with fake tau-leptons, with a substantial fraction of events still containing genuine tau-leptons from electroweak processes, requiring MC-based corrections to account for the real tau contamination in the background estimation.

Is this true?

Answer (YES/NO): NO